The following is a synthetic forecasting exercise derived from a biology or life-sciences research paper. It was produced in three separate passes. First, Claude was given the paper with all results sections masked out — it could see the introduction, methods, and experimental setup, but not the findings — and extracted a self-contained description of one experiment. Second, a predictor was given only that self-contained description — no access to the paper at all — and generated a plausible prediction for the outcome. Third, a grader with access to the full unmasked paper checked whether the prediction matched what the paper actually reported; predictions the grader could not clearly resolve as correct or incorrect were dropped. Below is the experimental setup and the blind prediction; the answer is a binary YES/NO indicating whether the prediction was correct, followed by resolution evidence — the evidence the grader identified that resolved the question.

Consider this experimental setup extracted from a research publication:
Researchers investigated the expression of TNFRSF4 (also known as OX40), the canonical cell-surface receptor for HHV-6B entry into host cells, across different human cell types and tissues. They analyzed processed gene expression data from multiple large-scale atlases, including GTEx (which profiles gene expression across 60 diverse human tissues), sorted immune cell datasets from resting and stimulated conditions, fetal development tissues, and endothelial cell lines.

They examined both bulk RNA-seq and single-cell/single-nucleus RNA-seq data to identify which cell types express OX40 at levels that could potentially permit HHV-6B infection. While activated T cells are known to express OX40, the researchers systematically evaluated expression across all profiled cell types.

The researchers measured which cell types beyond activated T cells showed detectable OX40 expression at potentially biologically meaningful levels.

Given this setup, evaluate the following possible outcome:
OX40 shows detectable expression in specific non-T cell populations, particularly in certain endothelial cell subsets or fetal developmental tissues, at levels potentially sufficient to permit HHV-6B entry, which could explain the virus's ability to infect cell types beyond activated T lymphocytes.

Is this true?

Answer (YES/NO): YES